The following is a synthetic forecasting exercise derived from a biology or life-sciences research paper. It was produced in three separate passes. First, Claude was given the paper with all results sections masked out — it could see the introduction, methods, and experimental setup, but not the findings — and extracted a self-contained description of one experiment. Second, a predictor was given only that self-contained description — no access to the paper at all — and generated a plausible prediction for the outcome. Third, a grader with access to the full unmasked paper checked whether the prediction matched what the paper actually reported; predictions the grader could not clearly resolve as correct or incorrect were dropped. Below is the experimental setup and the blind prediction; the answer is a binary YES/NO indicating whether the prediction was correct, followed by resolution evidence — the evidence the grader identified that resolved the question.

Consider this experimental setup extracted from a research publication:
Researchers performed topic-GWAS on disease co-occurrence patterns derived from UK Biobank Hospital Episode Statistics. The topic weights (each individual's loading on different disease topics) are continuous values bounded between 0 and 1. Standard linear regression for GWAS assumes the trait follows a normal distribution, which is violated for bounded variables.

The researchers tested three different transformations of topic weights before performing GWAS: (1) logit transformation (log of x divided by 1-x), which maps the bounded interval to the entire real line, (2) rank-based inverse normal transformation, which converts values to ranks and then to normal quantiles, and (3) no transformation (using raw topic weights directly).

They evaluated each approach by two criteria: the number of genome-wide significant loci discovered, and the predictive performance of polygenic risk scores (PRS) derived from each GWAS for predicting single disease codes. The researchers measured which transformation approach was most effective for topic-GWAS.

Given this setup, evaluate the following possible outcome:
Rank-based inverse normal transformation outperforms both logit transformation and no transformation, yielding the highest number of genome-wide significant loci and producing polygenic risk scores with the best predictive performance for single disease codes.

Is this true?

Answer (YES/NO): NO